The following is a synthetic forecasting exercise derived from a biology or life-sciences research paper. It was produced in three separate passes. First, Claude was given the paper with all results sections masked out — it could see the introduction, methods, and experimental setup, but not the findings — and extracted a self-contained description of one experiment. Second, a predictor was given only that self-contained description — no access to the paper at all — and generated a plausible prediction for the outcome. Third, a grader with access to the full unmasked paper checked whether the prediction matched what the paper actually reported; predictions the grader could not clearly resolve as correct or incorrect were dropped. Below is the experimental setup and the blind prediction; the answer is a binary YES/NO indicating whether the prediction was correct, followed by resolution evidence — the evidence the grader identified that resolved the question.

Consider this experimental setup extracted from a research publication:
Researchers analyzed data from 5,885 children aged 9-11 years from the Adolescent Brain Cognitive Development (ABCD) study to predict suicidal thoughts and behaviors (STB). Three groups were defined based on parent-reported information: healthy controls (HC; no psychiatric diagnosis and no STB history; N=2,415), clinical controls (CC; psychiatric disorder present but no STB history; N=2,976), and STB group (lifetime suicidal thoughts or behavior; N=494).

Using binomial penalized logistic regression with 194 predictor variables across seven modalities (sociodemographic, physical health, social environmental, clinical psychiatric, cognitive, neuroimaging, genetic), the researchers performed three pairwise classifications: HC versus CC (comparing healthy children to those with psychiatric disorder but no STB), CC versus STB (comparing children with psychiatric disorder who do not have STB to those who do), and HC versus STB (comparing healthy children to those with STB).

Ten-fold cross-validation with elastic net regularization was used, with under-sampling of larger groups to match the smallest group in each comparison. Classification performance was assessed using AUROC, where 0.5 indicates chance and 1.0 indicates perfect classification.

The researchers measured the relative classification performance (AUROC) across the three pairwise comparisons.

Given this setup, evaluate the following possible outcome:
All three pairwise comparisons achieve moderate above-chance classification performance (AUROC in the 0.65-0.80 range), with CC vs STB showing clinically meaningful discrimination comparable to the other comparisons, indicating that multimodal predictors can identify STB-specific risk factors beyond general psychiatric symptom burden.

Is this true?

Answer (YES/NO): NO